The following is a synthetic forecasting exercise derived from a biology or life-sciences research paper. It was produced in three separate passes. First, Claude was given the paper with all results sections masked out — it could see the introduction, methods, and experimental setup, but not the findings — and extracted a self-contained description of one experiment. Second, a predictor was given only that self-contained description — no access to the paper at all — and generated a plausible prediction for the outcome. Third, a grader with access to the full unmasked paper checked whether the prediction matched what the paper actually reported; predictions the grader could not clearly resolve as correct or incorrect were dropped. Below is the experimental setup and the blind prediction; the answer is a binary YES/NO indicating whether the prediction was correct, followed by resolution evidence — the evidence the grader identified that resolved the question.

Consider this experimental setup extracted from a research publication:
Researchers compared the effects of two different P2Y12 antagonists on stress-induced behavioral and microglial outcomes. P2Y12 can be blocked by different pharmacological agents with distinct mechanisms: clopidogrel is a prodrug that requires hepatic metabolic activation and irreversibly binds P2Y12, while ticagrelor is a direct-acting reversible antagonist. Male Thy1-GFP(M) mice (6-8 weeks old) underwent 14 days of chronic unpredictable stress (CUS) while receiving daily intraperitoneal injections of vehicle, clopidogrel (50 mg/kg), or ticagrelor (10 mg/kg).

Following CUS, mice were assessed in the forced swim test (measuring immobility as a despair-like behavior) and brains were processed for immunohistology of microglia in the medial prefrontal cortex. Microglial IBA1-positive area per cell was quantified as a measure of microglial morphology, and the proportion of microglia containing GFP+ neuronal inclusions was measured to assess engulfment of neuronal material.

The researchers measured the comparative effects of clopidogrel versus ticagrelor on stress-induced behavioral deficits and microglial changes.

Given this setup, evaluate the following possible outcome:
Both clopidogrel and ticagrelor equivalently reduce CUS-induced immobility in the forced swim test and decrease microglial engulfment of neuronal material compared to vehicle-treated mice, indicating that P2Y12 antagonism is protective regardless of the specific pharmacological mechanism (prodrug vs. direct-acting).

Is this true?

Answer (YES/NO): NO